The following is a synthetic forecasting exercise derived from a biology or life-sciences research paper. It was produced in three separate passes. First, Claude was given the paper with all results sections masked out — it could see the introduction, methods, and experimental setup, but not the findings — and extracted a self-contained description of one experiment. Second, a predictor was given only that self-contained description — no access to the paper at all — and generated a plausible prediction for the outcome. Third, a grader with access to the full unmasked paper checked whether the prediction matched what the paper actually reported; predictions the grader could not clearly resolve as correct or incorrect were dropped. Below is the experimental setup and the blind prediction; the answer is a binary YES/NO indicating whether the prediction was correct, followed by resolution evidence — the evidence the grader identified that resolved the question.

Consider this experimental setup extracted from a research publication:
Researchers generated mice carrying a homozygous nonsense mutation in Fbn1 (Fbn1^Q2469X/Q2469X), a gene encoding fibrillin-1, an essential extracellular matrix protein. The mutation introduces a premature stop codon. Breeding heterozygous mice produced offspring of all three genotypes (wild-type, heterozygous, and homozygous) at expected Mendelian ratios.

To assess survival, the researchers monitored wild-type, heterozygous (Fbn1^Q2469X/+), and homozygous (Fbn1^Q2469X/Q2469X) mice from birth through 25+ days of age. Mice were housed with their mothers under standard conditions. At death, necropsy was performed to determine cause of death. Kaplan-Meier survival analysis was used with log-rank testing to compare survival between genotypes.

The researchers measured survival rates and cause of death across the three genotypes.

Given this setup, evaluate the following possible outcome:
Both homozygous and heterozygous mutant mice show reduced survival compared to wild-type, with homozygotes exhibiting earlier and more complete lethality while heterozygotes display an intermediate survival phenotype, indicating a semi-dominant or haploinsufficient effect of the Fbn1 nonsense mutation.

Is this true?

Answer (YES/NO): NO